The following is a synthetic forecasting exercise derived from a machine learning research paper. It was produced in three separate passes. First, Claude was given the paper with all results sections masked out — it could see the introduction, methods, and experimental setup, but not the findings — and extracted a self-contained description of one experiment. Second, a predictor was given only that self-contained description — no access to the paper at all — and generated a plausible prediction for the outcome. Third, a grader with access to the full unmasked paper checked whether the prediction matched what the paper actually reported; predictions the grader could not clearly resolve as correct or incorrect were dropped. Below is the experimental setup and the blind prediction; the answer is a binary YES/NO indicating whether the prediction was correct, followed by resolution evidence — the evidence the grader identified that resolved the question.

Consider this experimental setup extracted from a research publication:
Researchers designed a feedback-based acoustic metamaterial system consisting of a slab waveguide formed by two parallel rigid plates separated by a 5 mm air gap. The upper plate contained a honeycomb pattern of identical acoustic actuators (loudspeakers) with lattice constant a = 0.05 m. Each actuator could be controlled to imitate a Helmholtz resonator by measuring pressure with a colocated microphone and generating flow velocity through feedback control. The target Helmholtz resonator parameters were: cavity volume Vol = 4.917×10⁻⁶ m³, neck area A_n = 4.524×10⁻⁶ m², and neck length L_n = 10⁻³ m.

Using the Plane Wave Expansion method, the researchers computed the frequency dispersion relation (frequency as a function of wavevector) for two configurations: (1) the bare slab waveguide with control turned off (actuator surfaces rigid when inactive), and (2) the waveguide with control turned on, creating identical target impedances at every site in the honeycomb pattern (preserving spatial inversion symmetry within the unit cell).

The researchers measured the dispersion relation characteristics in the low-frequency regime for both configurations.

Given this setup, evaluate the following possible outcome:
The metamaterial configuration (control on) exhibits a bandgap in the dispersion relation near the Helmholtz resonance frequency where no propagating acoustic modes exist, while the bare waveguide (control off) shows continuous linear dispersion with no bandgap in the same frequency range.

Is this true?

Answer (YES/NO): NO